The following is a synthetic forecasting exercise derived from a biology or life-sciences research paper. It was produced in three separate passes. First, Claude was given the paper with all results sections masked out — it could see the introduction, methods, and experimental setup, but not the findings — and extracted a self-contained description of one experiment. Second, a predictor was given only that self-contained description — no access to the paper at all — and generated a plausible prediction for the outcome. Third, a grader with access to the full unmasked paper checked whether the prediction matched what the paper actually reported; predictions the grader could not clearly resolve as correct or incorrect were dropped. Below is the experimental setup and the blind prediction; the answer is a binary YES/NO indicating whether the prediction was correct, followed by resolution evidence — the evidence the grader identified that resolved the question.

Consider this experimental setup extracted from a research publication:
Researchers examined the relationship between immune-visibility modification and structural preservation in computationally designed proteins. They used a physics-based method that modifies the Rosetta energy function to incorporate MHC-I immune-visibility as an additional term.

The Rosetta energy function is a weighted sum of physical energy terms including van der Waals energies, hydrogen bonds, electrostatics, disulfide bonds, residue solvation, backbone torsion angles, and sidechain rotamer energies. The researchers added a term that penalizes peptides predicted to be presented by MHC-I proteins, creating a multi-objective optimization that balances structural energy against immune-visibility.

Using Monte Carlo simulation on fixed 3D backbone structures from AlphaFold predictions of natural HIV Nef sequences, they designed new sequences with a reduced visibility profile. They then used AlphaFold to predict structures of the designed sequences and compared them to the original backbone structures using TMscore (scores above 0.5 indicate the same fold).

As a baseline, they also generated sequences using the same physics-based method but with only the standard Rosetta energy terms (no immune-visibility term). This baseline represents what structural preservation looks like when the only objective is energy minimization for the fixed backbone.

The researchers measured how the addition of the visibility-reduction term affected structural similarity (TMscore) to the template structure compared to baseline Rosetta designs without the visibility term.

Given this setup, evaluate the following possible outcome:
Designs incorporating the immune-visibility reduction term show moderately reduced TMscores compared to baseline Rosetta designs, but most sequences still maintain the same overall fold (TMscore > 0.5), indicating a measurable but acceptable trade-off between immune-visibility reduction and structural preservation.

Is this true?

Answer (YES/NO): NO